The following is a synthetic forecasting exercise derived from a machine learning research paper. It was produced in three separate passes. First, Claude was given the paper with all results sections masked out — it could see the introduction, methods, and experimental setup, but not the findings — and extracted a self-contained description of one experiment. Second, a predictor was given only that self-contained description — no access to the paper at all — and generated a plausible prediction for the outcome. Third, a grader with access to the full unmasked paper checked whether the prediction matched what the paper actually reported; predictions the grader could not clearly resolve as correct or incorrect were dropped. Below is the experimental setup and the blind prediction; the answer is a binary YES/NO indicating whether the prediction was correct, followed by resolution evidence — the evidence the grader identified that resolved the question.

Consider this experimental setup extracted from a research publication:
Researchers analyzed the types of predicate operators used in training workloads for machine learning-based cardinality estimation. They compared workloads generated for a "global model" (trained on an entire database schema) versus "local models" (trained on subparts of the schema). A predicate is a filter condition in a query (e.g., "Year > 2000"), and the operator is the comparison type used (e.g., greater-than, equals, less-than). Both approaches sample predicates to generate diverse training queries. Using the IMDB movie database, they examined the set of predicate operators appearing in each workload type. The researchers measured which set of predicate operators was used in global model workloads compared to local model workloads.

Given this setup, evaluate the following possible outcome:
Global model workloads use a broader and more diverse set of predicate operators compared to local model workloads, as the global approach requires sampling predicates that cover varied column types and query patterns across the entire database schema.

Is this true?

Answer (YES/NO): NO